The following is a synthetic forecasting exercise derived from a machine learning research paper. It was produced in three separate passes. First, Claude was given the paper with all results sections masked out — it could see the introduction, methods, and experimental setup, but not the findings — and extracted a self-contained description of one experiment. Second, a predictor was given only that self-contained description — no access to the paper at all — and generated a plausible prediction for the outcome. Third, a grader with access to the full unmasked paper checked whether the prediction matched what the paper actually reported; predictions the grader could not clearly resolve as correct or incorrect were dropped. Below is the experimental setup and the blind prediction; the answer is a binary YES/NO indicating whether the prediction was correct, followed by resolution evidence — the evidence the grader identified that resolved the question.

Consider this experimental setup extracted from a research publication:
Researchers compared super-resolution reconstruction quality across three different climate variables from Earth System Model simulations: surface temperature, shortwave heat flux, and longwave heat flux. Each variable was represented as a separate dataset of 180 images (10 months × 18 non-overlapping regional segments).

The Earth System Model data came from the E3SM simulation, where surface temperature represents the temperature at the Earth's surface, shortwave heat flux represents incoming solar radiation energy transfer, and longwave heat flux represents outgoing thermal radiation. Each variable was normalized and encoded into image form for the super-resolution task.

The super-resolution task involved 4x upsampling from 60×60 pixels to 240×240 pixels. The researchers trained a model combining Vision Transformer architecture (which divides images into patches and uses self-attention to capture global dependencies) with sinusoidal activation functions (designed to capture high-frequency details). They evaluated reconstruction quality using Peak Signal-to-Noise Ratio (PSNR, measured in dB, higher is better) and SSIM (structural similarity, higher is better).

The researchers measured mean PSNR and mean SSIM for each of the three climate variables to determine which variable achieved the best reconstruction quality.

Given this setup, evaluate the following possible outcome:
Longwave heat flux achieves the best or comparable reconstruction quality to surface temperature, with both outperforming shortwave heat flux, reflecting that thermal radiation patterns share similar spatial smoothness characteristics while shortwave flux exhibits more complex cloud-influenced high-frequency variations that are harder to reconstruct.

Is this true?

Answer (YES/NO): YES